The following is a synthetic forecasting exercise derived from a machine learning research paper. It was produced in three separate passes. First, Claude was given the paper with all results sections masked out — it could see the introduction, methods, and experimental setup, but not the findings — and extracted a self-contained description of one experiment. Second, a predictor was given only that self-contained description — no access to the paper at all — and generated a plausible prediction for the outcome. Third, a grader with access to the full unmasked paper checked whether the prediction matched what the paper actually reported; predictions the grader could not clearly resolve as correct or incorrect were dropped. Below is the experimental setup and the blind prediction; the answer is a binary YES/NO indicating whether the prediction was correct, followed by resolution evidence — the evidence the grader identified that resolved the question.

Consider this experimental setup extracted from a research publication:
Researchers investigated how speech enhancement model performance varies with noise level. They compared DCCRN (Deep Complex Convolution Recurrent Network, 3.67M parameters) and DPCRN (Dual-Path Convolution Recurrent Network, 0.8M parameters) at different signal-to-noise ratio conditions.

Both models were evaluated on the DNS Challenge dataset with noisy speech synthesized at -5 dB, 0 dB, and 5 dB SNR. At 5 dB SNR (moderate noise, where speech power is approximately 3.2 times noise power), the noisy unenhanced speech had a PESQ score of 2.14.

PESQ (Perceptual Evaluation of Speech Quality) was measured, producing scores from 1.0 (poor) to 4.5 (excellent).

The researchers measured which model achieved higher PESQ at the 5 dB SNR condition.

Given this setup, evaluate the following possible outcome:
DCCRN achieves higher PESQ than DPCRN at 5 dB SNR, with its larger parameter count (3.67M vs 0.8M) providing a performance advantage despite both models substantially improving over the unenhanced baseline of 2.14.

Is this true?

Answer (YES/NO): YES